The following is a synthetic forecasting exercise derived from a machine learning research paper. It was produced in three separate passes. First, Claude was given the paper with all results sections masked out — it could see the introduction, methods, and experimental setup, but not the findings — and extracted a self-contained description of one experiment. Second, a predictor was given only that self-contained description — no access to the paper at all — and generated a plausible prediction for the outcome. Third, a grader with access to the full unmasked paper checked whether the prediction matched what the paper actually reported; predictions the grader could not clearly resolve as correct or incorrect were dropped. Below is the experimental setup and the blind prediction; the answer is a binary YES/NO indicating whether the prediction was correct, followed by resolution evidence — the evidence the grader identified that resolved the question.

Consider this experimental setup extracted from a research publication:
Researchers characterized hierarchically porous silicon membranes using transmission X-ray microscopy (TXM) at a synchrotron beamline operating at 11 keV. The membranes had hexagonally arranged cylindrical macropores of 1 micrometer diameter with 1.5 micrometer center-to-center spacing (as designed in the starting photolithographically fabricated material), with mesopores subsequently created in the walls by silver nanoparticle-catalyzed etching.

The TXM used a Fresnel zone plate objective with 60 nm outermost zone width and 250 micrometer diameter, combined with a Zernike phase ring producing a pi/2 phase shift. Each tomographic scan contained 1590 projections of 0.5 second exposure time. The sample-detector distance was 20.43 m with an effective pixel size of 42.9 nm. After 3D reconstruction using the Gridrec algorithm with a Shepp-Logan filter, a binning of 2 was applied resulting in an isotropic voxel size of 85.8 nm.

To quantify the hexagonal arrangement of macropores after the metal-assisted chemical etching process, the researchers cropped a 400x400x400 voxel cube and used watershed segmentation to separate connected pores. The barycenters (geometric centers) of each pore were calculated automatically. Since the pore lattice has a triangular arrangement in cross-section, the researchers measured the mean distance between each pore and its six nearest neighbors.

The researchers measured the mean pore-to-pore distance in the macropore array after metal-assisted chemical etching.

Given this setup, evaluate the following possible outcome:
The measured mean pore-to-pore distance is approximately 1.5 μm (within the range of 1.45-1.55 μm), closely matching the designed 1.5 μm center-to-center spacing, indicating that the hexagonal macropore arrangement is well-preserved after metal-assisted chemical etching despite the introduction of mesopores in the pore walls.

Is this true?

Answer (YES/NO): NO